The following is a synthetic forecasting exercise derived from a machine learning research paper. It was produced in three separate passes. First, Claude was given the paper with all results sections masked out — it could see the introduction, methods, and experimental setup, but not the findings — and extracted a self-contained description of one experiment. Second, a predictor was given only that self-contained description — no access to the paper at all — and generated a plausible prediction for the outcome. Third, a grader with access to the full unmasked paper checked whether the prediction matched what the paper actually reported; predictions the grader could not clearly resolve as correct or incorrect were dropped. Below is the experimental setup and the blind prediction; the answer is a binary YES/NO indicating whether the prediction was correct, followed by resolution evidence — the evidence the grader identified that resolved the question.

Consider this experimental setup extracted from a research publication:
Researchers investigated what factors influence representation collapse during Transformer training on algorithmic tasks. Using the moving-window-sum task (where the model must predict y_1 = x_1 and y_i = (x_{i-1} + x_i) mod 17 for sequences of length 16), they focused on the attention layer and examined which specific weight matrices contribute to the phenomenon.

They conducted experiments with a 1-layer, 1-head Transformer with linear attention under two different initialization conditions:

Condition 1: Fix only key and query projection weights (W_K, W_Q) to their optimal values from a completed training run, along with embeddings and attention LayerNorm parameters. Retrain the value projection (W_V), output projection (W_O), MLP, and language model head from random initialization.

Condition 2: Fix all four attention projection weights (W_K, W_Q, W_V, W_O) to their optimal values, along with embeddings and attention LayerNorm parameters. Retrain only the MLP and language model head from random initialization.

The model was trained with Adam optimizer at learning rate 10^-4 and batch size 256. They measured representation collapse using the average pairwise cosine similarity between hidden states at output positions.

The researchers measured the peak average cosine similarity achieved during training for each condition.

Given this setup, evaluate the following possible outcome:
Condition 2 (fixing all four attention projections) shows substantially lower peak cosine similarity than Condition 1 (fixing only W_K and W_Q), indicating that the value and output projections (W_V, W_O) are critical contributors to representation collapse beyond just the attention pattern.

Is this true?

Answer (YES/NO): YES